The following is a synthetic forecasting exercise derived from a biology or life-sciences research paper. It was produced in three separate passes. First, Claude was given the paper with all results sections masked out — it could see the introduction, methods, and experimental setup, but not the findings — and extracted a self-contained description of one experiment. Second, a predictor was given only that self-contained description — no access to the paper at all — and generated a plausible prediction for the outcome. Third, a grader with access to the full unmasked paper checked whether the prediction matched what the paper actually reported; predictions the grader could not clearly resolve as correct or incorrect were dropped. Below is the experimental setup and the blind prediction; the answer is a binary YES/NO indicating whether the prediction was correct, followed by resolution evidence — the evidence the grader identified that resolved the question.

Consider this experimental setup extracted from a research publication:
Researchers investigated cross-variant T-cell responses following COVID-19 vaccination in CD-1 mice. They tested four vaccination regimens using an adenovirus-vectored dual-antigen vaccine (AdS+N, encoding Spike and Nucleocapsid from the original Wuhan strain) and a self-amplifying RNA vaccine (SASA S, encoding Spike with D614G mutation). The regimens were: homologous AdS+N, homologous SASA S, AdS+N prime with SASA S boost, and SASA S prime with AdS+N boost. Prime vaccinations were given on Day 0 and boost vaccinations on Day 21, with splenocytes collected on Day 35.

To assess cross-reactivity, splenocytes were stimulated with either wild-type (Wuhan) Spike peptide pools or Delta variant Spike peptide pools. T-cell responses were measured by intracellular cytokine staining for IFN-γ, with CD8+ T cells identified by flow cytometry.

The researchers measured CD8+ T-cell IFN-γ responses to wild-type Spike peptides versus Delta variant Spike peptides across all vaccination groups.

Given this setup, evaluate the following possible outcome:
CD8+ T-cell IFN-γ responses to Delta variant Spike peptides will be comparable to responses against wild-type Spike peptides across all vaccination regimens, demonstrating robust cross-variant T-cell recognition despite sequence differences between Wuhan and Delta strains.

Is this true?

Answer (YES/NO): YES